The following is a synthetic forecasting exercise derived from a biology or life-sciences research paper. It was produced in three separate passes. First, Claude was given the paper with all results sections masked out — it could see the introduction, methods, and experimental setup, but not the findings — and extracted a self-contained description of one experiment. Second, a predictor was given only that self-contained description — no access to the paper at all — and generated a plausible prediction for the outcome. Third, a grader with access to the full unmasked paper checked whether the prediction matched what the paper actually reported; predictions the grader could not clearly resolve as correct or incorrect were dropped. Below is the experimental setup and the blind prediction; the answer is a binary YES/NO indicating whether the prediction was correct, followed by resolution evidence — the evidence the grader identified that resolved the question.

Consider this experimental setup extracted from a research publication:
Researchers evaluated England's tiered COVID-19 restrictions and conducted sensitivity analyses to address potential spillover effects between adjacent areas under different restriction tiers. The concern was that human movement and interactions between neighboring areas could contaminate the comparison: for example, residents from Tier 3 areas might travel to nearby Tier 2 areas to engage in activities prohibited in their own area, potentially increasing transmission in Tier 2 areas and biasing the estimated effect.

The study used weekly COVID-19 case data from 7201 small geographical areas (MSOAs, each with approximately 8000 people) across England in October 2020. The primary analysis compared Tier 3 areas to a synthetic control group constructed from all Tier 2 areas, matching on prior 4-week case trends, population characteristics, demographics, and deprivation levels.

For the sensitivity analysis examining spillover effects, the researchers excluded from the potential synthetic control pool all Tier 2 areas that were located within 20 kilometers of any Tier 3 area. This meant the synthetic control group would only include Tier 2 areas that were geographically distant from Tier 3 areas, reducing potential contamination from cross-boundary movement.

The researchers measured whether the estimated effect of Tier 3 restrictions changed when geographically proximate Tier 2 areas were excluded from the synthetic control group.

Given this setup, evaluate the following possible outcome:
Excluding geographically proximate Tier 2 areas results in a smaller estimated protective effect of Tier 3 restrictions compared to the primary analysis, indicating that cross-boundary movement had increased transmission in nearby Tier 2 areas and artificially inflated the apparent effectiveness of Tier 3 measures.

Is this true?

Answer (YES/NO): YES